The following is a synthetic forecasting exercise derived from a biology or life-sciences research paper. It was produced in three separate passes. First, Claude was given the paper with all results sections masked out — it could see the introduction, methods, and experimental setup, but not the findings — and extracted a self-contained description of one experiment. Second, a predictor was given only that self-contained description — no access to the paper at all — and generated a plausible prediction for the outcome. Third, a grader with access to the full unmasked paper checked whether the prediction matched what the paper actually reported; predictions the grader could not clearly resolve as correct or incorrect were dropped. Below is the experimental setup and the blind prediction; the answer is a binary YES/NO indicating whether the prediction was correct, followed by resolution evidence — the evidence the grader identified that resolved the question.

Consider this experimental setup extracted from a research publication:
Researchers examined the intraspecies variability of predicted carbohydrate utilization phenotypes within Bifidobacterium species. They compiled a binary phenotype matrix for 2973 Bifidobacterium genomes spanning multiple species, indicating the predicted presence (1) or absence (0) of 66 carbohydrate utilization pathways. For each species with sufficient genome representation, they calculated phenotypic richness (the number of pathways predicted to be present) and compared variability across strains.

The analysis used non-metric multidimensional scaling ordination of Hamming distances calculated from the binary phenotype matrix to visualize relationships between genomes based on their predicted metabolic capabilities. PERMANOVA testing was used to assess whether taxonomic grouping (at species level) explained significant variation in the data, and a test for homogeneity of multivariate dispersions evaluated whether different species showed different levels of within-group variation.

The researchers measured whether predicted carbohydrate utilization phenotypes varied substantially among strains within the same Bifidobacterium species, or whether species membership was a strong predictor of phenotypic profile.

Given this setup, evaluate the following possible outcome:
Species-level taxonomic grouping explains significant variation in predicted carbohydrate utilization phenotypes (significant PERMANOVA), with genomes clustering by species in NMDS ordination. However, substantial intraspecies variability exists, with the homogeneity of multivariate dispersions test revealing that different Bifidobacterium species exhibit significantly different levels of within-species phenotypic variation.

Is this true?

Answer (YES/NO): YES